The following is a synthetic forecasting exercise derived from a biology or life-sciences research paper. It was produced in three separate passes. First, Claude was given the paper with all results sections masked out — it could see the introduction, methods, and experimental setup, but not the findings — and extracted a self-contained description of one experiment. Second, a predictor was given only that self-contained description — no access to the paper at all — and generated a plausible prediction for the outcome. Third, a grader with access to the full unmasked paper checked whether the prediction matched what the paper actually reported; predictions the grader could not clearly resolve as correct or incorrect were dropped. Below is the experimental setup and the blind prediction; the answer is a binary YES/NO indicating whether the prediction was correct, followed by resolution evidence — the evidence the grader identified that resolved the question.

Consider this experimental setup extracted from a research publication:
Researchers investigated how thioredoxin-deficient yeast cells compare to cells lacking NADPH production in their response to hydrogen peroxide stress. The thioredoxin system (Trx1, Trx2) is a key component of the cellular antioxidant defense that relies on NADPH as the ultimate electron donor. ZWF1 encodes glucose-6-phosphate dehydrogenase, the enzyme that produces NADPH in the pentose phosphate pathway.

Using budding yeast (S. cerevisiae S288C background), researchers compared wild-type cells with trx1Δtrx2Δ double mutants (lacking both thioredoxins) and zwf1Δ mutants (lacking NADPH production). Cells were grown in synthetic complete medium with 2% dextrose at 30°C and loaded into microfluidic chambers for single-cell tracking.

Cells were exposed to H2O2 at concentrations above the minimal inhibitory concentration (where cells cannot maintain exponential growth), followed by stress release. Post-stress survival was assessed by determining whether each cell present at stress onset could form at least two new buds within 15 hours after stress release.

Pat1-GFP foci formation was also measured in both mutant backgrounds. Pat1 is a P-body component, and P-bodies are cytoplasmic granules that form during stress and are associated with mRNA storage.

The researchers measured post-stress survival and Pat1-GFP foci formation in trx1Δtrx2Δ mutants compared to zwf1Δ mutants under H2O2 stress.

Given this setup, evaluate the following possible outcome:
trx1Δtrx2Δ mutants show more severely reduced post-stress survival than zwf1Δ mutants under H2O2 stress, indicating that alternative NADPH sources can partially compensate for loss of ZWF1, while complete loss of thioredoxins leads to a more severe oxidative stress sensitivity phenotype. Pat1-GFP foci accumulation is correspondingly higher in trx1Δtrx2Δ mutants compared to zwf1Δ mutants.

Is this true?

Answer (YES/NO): NO